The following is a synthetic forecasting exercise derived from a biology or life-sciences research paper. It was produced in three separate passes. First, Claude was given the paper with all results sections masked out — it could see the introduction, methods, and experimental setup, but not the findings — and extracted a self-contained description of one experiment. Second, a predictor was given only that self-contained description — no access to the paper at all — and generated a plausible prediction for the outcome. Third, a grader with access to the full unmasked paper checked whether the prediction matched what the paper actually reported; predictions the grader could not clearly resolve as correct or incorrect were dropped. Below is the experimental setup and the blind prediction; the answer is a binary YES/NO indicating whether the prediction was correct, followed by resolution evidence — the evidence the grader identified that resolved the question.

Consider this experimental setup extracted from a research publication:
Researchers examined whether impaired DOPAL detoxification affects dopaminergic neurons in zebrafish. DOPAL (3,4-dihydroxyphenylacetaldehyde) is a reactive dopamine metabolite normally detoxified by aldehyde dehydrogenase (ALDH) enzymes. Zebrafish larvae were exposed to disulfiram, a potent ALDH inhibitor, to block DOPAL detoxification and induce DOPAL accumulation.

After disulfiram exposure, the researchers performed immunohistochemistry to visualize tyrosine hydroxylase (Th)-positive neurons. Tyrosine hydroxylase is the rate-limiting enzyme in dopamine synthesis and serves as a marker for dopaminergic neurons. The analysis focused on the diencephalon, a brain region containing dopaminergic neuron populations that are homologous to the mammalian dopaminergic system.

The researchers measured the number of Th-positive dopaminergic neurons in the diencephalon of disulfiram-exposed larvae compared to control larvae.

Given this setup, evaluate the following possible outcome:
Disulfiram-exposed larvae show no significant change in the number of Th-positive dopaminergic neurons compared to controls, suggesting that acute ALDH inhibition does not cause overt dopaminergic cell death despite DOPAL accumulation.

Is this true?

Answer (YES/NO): NO